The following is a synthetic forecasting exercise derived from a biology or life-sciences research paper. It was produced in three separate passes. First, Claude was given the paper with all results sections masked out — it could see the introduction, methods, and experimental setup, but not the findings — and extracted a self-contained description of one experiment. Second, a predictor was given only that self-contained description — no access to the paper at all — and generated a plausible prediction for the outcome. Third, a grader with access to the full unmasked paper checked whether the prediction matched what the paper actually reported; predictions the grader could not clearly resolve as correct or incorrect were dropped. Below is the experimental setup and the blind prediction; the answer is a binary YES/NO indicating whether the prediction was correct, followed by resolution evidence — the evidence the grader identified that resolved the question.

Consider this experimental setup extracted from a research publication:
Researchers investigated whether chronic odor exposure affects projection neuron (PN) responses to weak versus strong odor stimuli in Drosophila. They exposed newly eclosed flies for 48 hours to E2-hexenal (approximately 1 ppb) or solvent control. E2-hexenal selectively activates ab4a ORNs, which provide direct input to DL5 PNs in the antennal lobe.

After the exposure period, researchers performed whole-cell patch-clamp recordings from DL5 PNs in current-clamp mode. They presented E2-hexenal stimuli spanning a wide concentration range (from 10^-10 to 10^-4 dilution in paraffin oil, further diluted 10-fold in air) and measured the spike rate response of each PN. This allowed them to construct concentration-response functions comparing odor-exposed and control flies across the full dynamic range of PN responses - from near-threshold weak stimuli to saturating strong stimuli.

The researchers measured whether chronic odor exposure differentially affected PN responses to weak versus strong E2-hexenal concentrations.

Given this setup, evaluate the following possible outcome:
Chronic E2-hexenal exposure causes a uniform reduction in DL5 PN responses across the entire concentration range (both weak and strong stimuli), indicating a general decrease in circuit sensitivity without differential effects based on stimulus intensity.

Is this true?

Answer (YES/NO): NO